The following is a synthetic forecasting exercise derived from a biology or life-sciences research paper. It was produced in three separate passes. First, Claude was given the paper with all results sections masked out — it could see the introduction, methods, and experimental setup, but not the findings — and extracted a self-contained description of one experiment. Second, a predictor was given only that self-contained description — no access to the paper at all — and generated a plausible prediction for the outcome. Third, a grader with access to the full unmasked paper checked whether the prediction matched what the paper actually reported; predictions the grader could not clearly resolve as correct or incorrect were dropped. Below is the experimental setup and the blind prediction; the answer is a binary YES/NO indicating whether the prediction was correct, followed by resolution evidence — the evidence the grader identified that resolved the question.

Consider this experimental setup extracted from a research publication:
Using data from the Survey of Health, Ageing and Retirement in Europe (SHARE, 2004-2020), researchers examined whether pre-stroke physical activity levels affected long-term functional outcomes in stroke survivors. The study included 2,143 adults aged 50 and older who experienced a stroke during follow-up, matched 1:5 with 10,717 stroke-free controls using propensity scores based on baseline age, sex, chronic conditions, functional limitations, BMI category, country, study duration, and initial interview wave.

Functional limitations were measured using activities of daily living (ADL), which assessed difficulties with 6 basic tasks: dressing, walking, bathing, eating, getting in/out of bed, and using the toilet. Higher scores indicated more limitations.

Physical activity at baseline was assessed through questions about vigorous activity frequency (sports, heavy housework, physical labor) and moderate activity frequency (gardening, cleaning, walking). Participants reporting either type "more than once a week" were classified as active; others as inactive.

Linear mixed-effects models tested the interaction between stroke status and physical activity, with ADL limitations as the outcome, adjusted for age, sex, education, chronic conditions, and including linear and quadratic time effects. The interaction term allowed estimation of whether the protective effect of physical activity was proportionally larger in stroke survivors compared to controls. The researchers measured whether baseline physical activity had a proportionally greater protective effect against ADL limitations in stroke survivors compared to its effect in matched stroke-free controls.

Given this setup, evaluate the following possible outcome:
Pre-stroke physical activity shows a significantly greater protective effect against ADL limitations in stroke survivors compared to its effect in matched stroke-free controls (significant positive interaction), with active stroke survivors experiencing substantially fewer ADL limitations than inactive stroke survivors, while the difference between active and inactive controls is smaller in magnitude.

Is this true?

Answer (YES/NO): NO